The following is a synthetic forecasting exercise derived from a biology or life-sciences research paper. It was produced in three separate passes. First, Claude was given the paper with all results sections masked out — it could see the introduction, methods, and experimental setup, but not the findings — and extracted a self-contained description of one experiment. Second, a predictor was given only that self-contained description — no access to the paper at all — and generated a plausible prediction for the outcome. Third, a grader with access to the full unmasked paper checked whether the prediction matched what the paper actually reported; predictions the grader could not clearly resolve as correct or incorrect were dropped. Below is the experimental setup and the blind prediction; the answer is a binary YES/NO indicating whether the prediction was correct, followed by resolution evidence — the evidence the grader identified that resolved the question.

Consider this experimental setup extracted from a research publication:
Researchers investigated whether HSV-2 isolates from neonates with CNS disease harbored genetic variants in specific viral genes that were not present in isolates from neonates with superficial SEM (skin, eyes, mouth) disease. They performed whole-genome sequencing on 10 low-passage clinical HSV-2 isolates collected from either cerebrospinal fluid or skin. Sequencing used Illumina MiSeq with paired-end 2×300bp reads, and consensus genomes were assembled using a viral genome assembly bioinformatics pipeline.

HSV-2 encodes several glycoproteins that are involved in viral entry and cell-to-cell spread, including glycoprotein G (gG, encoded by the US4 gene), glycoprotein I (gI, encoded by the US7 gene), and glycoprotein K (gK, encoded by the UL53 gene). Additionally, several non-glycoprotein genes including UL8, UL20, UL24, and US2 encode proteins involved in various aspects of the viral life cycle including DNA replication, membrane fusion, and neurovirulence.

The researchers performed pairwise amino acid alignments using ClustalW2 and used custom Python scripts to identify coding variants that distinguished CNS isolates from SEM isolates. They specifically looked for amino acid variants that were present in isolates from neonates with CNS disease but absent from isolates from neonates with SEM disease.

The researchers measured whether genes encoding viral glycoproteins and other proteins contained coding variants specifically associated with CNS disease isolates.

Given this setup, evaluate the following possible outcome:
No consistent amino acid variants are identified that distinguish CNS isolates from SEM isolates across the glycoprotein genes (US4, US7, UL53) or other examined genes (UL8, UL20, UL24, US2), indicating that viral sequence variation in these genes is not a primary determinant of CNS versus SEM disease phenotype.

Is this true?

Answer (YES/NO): NO